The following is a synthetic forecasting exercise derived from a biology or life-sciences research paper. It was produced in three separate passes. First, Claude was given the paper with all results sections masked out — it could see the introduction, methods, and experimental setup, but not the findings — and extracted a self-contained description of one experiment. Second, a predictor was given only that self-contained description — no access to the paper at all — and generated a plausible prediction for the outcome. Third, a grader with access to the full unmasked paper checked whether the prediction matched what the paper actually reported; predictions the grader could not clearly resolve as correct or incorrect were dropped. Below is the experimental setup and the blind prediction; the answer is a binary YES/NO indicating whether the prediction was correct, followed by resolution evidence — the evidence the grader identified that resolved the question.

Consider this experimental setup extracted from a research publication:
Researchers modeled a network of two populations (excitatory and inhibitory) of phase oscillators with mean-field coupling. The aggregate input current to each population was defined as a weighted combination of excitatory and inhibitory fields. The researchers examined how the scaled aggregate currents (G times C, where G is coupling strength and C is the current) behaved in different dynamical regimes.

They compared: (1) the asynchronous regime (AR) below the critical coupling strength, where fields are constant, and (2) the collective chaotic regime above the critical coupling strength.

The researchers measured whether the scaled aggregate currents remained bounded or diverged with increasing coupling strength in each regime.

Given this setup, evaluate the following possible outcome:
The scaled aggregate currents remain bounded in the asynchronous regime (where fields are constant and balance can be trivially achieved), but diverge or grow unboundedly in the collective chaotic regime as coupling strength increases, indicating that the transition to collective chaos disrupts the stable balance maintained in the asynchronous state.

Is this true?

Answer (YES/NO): YES